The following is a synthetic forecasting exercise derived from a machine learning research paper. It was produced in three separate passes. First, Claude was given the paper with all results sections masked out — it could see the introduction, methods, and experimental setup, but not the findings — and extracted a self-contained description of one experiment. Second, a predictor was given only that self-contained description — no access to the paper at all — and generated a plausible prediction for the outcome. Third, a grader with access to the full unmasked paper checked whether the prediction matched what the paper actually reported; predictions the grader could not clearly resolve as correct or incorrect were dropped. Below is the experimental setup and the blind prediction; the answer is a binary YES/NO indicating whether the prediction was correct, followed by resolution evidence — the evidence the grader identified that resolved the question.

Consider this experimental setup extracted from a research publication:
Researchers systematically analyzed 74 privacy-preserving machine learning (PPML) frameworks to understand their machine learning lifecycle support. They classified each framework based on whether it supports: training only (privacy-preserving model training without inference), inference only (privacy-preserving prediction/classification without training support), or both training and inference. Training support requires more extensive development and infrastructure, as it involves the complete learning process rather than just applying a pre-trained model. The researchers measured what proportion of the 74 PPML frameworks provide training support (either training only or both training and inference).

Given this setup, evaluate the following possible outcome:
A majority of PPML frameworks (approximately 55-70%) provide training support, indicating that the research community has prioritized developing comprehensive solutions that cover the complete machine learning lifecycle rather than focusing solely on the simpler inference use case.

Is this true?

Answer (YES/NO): YES